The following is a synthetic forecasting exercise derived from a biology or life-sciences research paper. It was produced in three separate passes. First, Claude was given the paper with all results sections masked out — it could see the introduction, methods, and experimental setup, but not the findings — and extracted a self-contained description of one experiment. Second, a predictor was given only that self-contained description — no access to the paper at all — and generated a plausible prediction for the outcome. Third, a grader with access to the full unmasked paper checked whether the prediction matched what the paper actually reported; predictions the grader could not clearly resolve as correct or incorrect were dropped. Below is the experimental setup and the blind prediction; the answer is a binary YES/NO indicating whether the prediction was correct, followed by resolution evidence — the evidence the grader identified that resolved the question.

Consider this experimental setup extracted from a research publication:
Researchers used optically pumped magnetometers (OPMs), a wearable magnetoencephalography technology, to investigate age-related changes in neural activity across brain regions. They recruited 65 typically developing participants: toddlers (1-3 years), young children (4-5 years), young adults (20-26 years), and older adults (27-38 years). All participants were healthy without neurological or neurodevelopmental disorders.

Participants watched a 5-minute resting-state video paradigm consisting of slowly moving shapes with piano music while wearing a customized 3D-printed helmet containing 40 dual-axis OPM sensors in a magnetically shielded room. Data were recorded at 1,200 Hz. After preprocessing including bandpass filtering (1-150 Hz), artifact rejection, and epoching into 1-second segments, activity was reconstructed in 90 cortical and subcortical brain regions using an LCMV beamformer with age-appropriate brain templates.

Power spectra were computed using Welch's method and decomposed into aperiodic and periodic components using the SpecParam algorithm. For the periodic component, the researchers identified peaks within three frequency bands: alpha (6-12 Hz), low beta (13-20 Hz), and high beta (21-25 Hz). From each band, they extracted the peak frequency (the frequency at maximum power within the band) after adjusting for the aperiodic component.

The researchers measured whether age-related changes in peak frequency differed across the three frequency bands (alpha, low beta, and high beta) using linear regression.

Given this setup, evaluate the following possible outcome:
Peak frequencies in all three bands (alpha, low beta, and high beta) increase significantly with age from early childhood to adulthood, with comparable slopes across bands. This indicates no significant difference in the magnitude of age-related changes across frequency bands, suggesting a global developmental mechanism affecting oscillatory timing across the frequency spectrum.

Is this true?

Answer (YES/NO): NO